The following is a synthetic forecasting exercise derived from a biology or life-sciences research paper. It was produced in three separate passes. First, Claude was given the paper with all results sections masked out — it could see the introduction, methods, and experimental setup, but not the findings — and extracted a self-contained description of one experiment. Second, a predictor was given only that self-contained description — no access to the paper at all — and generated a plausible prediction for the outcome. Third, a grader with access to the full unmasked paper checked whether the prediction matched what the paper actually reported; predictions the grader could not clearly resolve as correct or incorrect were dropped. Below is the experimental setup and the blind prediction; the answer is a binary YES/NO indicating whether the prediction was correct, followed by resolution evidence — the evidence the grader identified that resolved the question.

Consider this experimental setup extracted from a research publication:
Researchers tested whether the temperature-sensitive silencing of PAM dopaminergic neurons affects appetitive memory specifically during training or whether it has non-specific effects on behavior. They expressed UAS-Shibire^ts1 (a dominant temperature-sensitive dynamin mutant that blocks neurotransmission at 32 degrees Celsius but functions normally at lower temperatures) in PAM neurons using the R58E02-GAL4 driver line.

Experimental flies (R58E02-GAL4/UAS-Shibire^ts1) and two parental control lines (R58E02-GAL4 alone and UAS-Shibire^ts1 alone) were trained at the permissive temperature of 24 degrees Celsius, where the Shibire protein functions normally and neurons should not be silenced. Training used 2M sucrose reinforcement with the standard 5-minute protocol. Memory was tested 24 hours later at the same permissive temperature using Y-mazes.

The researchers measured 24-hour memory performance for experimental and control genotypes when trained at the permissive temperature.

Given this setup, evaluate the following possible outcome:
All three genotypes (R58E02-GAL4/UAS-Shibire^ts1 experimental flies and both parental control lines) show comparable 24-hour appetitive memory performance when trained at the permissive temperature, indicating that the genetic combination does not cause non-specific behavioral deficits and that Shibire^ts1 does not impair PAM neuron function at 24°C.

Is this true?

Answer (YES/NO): YES